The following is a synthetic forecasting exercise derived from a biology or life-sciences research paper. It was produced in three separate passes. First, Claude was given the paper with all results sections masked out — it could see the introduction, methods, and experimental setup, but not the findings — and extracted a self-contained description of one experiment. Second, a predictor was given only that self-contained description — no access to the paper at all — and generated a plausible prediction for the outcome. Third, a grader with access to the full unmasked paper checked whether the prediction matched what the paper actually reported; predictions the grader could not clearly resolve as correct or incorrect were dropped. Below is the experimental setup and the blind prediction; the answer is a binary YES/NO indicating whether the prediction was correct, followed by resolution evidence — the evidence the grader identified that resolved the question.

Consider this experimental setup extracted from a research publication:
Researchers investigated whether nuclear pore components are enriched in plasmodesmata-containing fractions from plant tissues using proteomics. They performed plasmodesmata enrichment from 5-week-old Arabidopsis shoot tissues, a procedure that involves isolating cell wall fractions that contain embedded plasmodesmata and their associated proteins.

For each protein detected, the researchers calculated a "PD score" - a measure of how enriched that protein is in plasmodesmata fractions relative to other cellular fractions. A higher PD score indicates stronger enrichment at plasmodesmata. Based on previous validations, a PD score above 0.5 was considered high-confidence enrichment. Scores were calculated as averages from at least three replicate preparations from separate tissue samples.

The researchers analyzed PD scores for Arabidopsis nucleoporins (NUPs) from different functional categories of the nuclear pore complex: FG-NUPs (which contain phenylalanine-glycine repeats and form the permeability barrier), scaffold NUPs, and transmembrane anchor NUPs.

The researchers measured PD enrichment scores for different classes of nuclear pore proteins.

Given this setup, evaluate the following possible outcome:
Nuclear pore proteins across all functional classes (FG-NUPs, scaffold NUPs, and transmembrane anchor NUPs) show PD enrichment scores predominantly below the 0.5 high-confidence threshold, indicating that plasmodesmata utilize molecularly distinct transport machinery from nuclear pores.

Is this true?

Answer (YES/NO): NO